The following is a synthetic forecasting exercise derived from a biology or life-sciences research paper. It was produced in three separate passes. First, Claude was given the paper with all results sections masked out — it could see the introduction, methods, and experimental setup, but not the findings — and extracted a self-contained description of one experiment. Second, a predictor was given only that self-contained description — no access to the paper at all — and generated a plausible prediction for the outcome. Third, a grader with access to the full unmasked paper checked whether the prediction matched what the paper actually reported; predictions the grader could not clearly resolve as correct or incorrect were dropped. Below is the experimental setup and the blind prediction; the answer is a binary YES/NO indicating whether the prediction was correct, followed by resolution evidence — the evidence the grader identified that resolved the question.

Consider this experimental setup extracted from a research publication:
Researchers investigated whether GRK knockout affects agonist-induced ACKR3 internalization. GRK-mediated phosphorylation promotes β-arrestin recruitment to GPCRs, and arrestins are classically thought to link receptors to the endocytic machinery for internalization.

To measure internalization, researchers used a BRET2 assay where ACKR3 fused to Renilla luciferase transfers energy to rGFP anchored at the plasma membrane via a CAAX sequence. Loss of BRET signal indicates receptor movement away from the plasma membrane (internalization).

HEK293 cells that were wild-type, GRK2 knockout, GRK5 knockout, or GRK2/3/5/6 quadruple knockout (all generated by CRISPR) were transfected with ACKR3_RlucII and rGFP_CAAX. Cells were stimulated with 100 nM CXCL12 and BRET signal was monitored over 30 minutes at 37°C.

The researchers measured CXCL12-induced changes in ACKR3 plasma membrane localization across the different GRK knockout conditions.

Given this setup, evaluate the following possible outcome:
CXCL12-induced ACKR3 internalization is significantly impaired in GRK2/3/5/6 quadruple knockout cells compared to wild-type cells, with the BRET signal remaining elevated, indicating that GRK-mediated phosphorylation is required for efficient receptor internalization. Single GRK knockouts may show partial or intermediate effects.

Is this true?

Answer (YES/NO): YES